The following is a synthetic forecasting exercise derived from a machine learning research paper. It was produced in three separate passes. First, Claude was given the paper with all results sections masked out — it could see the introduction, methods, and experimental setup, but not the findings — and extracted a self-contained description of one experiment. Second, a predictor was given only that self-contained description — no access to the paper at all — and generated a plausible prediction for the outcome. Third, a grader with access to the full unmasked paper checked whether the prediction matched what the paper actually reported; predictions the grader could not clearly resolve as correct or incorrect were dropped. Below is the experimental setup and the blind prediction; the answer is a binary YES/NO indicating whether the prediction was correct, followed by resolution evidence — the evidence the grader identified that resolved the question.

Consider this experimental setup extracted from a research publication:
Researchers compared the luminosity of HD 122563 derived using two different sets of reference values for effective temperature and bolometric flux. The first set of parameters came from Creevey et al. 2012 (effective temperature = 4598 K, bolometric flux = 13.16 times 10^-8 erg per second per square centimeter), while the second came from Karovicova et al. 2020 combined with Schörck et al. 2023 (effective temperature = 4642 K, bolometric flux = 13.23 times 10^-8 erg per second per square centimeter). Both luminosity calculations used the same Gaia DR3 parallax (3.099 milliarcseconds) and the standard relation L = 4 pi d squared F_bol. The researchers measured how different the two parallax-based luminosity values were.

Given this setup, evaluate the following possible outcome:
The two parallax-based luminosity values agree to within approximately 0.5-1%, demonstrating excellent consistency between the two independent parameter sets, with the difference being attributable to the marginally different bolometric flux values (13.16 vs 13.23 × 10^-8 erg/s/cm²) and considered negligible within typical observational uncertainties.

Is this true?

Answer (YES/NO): YES